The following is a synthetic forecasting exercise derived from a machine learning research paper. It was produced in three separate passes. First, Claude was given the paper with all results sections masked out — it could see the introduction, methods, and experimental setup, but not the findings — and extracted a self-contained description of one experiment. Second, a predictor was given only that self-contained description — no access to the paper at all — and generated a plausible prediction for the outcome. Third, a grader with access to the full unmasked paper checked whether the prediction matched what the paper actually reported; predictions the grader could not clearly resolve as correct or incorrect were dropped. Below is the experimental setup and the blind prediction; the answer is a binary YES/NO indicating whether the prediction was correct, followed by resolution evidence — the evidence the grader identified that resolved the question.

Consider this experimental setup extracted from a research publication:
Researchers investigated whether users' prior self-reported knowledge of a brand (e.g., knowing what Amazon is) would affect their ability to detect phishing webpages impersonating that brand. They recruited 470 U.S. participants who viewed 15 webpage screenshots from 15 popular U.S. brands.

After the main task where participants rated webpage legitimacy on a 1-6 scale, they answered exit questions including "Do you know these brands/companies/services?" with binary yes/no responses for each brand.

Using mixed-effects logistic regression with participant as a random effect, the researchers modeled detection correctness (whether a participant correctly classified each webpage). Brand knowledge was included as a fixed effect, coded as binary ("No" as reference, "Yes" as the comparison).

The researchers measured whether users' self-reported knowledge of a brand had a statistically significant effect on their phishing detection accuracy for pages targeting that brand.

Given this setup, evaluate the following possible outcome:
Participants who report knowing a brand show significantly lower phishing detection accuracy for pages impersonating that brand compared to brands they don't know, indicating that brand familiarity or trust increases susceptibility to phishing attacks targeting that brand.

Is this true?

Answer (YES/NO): NO